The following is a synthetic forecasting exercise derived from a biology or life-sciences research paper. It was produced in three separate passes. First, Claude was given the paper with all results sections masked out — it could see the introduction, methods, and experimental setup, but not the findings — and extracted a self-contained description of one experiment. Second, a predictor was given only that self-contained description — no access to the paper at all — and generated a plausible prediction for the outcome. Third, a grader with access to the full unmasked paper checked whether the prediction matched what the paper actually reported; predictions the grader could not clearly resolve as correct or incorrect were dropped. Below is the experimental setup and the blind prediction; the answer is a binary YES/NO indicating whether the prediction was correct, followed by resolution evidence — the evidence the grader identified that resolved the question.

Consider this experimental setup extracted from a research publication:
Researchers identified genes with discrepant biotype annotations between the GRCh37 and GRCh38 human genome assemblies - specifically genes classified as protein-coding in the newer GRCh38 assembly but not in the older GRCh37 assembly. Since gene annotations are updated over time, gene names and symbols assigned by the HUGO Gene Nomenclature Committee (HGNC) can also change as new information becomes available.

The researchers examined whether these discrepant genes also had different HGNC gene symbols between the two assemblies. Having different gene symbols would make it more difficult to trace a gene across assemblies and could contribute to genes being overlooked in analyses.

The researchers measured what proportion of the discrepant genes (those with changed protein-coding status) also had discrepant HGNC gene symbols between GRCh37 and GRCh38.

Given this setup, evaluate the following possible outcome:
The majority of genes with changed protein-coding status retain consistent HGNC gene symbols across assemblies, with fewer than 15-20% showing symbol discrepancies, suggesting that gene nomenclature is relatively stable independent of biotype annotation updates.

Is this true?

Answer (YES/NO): NO